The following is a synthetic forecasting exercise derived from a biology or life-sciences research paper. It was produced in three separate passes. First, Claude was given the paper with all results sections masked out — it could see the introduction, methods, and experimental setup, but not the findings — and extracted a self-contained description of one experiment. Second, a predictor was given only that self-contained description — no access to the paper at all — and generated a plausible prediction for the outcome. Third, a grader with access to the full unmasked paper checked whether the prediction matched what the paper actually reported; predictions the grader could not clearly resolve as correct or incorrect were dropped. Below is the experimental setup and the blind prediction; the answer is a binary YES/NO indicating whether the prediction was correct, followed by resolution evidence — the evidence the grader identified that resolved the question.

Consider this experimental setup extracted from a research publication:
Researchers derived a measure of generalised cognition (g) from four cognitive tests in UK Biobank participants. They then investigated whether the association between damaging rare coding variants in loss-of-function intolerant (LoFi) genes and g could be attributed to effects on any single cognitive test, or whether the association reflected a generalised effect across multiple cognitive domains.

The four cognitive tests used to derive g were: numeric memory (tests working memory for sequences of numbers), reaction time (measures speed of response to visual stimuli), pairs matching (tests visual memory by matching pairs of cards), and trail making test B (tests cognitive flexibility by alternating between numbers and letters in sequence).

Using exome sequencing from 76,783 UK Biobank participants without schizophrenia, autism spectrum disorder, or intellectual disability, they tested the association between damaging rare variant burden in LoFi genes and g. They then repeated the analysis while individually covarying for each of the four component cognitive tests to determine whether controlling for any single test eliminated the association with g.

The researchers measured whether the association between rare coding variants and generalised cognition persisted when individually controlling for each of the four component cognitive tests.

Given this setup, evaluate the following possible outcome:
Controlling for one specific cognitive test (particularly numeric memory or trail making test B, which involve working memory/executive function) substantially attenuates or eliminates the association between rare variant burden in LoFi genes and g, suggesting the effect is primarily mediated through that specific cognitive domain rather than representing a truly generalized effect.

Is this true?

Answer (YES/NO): NO